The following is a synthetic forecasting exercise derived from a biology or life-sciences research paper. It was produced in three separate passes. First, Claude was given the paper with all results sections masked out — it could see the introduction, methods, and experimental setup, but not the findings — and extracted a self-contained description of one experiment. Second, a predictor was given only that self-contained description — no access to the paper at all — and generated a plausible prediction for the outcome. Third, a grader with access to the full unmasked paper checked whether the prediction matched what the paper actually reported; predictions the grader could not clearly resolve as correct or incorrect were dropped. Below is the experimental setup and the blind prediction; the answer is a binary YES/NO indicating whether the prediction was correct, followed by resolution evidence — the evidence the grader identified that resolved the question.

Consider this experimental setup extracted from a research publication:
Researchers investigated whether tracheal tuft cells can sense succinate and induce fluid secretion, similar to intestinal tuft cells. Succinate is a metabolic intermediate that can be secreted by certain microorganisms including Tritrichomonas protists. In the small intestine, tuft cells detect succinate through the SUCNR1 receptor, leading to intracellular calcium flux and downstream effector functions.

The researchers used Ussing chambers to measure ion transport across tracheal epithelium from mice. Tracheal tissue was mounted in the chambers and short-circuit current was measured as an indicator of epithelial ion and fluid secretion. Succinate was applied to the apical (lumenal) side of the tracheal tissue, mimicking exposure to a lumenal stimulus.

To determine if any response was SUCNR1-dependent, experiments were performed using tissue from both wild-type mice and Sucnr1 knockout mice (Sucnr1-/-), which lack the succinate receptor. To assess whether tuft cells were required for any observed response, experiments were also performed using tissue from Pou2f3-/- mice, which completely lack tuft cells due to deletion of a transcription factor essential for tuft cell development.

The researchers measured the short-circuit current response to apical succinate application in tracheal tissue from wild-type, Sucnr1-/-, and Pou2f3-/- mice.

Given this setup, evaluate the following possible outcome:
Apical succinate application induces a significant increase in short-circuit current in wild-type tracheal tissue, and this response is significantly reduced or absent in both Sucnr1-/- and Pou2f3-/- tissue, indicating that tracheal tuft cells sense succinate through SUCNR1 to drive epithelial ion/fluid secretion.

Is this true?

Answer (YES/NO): YES